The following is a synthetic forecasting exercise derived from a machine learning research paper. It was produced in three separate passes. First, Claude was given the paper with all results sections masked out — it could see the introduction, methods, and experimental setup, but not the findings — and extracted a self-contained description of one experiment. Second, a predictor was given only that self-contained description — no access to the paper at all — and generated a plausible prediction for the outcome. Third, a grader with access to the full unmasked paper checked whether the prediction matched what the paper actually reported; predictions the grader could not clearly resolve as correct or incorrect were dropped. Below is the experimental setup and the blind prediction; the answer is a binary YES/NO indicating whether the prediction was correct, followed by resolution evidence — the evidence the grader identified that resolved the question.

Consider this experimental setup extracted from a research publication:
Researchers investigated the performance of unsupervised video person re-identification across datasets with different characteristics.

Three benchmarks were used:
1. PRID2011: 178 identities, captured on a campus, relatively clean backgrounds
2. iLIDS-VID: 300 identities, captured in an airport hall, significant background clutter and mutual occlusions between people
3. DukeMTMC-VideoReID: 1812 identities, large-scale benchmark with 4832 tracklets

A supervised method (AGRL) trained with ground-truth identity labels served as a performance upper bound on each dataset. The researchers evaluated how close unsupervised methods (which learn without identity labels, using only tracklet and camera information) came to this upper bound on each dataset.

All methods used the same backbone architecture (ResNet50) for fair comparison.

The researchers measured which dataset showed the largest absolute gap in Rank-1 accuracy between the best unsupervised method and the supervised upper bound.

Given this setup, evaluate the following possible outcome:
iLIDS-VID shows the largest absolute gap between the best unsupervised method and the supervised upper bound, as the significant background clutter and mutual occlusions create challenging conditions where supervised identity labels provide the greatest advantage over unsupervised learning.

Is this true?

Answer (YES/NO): YES